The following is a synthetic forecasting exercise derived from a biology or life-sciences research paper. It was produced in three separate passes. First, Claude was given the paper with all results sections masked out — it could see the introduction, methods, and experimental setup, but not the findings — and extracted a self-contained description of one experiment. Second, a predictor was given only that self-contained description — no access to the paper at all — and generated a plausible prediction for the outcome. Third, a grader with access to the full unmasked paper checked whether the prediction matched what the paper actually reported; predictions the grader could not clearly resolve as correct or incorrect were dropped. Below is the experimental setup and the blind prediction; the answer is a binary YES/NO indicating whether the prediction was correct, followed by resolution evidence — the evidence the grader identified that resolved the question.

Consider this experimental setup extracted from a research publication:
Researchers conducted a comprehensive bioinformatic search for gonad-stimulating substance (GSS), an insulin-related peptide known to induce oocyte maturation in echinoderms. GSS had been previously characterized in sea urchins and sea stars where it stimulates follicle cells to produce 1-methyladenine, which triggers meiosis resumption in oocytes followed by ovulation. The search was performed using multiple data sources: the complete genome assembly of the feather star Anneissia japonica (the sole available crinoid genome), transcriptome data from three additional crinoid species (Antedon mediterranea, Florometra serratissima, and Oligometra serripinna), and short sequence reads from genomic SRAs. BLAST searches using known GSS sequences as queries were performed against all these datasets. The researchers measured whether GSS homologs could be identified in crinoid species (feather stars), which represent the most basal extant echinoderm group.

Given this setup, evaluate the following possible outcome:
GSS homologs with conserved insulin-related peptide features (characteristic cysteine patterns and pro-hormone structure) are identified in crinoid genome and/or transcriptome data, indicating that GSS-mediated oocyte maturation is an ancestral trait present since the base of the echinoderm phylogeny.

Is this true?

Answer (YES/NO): NO